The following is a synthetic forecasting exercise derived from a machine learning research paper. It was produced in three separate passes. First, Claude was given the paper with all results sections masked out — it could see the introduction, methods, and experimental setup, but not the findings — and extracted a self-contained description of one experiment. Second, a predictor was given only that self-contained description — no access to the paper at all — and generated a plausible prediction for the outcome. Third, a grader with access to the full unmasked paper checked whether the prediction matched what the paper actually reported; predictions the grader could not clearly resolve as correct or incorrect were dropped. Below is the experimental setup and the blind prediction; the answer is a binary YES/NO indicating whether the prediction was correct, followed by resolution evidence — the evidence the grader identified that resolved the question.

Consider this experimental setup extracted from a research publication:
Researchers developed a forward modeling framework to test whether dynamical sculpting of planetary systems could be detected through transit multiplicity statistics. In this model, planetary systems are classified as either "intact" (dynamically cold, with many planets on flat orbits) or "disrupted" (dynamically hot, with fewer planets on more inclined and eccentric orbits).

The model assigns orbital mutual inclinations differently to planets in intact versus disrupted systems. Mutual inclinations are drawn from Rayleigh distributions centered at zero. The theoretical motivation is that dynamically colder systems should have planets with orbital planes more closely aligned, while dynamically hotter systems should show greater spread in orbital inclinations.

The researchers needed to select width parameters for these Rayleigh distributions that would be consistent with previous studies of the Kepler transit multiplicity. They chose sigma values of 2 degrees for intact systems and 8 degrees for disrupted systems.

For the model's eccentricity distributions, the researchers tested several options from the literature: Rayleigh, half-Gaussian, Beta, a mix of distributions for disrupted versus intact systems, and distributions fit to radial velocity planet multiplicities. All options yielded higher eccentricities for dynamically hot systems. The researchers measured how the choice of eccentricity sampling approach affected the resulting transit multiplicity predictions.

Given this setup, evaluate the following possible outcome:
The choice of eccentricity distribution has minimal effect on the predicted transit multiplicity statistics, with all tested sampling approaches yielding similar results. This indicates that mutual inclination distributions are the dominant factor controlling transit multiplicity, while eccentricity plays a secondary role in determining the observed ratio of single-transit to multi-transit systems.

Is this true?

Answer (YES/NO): NO